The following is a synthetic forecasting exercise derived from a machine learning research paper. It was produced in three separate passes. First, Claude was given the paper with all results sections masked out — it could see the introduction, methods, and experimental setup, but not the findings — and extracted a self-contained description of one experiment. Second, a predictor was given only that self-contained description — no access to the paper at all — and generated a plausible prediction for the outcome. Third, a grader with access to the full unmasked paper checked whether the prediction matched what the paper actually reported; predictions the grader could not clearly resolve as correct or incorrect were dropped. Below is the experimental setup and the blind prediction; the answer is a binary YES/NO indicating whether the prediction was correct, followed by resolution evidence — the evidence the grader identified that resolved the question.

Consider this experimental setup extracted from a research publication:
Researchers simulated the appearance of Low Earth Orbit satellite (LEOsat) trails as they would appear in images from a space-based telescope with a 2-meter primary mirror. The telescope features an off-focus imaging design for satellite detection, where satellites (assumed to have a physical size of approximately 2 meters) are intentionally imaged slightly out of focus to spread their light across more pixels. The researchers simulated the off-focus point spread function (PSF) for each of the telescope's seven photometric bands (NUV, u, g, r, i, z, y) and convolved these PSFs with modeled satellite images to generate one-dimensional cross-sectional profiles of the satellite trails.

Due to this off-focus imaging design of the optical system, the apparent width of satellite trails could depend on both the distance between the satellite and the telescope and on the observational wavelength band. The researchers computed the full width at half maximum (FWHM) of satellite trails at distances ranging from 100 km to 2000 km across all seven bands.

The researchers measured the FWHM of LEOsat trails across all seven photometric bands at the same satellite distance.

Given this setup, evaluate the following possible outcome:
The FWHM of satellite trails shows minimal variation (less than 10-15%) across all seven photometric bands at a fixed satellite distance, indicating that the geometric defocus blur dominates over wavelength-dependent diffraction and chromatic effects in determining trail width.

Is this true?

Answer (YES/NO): YES